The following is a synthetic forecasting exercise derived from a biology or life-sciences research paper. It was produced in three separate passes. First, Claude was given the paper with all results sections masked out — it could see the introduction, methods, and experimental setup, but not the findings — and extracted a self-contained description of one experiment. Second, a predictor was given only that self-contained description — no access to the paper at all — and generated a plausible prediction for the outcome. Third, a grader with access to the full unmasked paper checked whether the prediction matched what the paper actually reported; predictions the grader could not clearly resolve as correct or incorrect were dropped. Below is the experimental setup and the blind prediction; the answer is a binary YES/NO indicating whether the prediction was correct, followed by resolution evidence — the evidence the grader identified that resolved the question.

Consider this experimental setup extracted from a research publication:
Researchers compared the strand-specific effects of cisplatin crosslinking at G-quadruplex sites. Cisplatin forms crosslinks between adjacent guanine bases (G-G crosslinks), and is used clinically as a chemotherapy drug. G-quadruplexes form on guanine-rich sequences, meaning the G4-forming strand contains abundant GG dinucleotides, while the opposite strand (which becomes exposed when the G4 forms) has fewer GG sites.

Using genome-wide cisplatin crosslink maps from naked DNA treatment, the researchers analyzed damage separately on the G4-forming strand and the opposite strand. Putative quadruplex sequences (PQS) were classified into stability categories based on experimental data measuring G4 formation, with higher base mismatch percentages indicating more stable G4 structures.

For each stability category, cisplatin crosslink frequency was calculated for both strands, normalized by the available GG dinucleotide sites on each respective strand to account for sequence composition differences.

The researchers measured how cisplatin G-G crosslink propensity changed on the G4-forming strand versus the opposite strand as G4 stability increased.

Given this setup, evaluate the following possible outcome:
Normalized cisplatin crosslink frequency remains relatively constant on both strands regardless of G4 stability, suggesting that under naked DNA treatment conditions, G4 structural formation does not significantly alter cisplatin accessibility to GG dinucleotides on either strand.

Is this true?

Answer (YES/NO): NO